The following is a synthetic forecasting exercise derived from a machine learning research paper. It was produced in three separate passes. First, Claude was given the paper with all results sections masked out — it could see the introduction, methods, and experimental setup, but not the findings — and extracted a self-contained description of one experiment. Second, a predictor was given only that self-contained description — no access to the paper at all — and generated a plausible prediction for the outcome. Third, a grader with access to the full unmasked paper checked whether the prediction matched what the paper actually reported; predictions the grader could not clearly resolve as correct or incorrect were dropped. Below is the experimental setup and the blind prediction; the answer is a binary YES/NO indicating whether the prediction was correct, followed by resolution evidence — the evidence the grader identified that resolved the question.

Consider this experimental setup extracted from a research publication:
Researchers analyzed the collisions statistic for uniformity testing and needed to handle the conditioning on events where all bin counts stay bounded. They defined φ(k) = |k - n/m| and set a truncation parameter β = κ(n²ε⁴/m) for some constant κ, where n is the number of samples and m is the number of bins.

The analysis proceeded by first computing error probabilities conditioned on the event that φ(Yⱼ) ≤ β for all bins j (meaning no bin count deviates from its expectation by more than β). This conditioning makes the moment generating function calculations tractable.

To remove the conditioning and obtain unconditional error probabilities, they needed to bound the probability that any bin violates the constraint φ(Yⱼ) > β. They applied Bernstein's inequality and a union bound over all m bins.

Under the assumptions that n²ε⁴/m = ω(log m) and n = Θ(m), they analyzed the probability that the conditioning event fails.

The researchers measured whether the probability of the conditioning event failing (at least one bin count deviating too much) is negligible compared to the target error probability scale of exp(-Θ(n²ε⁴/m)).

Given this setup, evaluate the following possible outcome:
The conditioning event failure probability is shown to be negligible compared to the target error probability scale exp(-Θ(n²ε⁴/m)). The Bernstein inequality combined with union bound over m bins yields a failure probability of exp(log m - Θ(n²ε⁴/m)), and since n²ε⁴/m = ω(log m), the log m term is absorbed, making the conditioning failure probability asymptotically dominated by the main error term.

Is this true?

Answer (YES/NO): YES